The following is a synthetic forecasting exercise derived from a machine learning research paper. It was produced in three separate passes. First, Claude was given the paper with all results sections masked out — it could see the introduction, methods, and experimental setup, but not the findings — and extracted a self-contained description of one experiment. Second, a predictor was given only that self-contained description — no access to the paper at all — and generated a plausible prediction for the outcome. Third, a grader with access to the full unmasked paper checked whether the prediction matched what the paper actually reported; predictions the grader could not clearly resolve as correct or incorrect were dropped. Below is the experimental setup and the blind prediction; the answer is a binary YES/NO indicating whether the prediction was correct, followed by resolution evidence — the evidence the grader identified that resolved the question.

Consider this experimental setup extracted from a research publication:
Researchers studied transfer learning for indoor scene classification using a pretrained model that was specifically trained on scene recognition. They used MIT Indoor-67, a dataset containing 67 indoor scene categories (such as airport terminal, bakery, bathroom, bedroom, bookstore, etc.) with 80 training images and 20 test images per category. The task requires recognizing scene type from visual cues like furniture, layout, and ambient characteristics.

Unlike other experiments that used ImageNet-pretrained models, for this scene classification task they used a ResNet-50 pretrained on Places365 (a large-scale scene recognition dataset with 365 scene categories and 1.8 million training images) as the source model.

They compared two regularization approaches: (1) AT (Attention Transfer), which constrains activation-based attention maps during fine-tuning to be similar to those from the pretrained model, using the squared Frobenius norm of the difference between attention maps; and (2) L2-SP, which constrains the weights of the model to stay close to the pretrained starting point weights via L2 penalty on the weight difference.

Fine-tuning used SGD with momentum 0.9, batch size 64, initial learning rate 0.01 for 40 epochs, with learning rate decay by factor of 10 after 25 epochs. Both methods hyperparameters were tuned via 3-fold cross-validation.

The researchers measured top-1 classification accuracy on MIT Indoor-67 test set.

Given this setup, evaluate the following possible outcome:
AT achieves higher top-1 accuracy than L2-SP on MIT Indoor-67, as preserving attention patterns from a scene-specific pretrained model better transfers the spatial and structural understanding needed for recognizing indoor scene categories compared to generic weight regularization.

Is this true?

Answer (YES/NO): YES